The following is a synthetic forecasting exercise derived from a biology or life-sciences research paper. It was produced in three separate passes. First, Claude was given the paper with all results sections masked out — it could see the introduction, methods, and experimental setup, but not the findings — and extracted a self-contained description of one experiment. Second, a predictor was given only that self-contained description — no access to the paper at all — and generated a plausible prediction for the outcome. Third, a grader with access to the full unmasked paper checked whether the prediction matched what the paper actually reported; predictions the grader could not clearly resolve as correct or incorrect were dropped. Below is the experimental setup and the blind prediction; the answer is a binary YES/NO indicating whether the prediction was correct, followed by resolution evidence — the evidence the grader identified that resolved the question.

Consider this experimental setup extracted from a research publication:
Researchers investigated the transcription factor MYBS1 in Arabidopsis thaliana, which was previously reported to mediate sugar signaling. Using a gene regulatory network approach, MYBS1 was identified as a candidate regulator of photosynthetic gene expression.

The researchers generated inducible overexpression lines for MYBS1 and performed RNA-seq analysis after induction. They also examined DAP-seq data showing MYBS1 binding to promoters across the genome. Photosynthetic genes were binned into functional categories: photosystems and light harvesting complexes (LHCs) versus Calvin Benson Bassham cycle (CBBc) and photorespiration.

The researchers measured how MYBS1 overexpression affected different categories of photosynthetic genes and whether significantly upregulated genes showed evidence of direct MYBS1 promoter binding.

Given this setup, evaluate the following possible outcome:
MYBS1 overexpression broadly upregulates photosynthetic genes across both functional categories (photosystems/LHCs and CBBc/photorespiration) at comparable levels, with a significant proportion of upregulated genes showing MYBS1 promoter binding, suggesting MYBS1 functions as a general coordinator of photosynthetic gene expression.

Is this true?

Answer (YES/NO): YES